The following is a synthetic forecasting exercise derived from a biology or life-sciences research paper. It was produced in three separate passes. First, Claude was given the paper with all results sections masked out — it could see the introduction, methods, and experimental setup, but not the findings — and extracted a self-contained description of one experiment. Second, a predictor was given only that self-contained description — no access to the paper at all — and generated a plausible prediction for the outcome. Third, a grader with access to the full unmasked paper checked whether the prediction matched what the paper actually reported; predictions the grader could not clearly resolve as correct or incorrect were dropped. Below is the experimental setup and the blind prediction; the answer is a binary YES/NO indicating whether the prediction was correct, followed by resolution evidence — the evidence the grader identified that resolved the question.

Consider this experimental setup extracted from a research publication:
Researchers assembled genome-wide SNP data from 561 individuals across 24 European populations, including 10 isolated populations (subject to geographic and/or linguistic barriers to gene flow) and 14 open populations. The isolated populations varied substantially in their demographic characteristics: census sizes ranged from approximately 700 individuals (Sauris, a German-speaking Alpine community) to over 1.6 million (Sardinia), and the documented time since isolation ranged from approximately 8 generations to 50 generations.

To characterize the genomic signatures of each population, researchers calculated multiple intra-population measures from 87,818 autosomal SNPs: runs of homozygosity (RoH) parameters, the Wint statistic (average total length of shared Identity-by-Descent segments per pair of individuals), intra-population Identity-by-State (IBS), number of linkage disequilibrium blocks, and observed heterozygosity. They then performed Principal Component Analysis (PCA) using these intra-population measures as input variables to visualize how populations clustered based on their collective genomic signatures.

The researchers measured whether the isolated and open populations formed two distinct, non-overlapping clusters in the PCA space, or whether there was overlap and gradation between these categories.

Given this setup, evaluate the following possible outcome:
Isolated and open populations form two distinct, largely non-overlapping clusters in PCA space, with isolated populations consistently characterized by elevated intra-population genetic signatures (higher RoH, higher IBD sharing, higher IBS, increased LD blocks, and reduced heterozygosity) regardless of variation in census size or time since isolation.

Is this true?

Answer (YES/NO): NO